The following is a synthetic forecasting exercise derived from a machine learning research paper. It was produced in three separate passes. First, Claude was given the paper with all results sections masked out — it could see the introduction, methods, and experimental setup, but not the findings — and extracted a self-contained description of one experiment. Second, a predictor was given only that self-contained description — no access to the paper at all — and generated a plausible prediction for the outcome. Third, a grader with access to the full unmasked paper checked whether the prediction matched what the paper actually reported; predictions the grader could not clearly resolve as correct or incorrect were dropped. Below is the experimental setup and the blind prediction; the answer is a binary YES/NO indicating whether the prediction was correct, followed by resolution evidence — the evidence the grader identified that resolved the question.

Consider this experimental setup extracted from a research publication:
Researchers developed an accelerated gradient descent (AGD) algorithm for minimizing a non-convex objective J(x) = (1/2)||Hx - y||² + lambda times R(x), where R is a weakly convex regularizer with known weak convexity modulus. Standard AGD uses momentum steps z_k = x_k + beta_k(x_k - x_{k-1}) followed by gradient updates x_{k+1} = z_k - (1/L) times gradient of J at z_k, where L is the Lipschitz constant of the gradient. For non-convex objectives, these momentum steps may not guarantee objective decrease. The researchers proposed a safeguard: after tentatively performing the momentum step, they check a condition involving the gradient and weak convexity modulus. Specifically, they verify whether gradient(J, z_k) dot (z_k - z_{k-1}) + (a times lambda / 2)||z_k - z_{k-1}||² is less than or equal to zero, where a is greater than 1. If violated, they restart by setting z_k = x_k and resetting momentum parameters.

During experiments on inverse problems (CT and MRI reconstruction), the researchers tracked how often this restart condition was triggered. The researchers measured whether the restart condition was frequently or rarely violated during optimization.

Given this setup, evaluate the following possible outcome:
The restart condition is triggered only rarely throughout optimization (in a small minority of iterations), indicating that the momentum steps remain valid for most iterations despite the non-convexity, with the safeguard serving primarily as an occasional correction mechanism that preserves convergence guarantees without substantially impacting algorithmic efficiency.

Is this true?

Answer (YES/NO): YES